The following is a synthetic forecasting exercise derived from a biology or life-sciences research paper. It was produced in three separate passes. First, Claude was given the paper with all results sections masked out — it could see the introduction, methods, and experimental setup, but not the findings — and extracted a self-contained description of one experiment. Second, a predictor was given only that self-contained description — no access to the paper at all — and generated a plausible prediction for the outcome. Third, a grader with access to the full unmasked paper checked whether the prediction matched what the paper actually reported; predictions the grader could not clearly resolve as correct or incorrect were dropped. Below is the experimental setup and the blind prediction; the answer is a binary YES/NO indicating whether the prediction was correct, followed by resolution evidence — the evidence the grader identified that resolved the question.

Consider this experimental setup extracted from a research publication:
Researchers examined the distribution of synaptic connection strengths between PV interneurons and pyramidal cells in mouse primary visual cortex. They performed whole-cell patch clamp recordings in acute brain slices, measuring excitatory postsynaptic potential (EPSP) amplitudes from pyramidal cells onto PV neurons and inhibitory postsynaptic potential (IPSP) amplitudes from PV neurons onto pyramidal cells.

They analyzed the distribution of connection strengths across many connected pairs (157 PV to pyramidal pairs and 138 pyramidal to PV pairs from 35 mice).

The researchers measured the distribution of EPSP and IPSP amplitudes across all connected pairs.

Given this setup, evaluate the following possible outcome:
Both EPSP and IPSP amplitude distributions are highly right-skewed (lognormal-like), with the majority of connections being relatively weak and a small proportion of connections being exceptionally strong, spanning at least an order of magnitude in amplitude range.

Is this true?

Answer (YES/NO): YES